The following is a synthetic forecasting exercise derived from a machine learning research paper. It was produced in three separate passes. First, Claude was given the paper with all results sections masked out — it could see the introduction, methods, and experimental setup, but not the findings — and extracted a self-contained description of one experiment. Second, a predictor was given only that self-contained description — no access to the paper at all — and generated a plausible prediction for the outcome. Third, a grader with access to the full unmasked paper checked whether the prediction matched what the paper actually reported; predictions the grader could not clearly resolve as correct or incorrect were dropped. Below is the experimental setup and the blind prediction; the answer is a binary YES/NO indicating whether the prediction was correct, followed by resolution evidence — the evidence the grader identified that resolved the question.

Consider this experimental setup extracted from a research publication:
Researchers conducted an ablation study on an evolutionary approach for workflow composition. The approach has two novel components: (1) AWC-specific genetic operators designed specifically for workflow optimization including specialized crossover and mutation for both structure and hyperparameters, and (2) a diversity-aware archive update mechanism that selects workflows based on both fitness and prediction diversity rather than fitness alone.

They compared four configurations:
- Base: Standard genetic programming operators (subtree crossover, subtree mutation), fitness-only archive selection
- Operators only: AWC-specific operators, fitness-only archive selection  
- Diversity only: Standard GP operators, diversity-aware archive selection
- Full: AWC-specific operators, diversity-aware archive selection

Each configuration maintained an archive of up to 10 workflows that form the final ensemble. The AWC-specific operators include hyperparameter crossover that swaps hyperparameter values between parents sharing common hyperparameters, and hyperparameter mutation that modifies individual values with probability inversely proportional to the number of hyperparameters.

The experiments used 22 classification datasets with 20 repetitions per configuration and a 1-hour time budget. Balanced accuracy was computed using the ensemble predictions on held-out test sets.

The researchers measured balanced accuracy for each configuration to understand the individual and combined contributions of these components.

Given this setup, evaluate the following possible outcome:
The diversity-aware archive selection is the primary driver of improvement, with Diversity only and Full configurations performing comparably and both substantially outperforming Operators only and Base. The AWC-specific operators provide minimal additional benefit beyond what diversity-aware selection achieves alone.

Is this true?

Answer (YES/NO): NO